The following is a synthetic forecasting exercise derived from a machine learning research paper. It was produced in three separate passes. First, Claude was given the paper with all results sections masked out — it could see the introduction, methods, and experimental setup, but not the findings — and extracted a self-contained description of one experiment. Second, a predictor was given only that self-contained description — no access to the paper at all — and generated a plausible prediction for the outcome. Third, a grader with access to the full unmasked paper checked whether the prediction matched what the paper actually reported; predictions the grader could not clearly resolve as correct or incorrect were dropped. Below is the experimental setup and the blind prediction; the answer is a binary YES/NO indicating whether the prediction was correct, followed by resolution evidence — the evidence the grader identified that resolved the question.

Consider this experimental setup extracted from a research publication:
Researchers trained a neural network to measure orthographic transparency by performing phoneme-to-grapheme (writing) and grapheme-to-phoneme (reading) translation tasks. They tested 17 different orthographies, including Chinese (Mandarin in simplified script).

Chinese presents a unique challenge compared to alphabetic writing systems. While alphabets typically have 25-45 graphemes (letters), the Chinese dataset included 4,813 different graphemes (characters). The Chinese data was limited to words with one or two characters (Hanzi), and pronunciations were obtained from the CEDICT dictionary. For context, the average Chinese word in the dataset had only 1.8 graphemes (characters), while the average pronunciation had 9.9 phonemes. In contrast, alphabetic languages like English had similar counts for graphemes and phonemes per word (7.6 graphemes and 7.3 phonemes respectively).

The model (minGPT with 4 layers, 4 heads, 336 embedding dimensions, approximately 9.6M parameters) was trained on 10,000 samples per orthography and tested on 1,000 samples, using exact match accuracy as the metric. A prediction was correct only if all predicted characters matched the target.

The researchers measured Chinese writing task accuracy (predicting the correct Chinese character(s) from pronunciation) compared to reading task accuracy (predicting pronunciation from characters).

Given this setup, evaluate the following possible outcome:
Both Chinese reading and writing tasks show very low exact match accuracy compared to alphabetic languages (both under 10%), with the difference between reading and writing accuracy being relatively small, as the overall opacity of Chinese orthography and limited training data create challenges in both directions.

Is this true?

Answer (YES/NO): NO